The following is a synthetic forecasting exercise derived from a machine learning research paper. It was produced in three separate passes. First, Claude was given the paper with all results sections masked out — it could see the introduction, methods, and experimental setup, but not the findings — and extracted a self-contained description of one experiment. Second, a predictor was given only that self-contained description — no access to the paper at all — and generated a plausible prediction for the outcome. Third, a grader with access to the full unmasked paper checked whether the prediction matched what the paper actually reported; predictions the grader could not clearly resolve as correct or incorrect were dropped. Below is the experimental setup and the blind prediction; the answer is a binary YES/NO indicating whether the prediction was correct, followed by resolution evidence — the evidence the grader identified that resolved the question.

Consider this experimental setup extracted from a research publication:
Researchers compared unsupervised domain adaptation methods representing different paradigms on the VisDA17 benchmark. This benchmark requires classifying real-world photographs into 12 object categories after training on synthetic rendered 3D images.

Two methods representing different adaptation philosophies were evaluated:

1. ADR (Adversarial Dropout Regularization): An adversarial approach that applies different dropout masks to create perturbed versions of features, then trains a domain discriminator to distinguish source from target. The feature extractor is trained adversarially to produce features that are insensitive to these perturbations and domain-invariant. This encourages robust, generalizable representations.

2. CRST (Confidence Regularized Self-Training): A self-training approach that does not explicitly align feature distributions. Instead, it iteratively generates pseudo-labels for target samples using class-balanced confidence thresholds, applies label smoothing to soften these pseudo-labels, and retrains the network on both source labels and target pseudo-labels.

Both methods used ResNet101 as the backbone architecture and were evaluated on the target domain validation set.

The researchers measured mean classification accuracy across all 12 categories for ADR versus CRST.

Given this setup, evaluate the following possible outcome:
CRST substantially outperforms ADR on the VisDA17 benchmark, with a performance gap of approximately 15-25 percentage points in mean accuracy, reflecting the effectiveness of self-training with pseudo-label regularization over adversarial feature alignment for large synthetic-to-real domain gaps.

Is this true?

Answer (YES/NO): NO